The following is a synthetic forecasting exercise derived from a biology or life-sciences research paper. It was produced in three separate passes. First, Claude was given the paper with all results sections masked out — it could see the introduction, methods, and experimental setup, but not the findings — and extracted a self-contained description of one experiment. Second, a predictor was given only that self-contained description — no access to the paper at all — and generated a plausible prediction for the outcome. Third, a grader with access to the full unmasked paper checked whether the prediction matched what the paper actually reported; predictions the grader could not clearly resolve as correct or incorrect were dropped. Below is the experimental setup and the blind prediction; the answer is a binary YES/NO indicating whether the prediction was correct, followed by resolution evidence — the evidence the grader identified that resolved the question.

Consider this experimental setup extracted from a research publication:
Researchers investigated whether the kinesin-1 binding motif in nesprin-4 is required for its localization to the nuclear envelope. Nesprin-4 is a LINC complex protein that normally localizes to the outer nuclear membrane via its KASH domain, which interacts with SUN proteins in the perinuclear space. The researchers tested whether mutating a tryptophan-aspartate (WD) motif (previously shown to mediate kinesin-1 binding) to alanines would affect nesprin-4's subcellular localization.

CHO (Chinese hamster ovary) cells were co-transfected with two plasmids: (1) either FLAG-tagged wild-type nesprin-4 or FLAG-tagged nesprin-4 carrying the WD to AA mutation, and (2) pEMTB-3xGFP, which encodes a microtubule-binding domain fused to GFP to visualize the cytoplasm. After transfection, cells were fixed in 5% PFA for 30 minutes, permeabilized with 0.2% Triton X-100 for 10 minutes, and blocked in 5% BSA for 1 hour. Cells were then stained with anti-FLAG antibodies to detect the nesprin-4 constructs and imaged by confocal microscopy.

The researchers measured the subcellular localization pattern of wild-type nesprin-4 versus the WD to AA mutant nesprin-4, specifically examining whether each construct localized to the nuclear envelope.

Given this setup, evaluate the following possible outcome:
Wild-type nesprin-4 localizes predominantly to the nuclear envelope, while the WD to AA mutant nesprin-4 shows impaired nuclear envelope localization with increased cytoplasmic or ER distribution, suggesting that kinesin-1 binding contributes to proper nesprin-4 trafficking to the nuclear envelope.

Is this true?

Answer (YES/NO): NO